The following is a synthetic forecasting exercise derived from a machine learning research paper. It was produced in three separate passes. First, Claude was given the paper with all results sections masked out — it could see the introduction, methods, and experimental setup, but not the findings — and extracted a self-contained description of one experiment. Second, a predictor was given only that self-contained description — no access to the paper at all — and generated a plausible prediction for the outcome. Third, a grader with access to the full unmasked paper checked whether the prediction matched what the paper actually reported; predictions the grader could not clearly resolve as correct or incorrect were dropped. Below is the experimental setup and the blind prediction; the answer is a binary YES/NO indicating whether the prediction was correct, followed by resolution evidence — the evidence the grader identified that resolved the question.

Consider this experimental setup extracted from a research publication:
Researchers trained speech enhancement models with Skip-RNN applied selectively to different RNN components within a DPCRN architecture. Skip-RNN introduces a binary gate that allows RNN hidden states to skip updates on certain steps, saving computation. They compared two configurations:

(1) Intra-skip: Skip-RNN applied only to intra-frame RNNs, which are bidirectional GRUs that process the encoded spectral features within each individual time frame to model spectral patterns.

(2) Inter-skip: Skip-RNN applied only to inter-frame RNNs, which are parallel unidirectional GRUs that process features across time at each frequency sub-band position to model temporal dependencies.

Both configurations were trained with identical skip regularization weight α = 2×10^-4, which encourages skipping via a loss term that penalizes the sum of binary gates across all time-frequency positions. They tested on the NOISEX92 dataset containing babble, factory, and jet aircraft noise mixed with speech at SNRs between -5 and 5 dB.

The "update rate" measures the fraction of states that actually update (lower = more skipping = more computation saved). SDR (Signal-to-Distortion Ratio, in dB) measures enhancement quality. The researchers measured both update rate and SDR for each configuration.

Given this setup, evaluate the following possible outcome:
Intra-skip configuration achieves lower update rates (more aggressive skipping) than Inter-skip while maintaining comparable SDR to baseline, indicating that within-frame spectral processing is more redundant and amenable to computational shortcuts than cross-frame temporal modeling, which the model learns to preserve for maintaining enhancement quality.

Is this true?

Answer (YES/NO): NO